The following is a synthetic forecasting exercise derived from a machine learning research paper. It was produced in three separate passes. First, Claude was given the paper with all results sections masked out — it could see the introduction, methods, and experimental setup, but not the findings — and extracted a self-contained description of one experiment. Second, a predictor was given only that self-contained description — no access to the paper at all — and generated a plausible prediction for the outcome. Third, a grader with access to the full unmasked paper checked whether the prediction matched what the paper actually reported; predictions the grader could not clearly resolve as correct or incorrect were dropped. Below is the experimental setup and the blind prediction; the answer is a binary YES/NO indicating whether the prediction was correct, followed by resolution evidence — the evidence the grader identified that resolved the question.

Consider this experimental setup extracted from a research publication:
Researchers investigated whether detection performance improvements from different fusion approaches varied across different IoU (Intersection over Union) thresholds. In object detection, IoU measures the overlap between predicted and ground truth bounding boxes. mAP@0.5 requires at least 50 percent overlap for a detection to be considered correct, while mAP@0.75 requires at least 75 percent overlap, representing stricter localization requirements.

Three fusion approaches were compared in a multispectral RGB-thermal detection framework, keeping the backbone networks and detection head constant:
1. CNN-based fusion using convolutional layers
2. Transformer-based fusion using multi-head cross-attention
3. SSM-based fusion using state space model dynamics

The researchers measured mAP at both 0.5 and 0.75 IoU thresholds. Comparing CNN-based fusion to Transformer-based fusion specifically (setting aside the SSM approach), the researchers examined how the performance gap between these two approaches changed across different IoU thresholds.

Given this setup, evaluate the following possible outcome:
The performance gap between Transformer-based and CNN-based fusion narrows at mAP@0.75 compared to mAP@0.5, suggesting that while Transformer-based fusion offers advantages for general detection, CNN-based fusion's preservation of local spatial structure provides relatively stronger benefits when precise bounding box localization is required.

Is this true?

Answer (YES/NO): YES